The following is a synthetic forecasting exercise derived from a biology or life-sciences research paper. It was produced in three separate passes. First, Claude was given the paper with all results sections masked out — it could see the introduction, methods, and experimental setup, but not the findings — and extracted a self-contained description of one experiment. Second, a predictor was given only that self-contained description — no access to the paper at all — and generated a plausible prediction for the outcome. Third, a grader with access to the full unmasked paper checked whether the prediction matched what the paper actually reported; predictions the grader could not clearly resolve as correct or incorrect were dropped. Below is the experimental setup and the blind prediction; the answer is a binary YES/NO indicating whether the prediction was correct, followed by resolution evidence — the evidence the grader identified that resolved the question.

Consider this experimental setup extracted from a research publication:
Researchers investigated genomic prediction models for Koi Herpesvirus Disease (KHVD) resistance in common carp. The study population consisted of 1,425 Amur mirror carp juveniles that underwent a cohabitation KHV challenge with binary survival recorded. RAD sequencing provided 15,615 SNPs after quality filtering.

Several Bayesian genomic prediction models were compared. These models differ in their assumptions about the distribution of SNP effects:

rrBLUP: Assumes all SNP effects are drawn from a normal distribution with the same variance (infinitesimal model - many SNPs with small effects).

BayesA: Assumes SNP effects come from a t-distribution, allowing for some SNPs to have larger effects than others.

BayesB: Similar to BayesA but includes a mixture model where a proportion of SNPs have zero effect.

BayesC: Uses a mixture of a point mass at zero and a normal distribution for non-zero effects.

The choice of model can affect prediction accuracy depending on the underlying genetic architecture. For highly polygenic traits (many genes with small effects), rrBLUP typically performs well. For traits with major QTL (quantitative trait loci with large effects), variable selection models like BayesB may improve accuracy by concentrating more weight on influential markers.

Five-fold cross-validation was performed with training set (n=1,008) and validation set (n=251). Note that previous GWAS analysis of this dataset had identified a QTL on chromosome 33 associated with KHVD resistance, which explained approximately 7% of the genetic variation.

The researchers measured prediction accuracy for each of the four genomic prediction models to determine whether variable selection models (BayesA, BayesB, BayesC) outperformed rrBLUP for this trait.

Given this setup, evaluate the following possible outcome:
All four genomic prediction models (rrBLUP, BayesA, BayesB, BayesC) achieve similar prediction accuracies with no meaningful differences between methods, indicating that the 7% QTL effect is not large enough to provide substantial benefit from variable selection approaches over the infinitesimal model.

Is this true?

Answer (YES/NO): YES